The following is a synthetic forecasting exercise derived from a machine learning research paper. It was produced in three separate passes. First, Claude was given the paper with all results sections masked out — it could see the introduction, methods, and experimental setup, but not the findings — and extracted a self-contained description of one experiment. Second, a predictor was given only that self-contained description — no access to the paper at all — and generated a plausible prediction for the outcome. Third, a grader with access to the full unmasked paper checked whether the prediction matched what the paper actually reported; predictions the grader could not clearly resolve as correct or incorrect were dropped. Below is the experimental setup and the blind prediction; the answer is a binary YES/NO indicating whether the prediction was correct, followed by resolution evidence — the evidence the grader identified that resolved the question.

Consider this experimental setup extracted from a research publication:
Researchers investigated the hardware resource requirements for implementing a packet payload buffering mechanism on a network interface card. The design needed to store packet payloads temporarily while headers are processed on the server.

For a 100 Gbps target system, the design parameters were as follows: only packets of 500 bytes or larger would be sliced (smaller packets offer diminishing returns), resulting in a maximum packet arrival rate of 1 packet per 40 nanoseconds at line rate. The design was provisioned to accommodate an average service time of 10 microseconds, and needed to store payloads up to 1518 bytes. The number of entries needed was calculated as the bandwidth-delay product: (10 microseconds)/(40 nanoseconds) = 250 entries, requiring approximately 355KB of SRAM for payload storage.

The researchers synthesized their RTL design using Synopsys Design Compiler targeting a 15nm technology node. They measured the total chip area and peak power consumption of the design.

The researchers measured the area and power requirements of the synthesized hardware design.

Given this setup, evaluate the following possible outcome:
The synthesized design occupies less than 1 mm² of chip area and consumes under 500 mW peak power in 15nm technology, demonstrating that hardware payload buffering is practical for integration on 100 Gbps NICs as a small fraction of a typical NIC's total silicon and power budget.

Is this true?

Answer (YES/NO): NO